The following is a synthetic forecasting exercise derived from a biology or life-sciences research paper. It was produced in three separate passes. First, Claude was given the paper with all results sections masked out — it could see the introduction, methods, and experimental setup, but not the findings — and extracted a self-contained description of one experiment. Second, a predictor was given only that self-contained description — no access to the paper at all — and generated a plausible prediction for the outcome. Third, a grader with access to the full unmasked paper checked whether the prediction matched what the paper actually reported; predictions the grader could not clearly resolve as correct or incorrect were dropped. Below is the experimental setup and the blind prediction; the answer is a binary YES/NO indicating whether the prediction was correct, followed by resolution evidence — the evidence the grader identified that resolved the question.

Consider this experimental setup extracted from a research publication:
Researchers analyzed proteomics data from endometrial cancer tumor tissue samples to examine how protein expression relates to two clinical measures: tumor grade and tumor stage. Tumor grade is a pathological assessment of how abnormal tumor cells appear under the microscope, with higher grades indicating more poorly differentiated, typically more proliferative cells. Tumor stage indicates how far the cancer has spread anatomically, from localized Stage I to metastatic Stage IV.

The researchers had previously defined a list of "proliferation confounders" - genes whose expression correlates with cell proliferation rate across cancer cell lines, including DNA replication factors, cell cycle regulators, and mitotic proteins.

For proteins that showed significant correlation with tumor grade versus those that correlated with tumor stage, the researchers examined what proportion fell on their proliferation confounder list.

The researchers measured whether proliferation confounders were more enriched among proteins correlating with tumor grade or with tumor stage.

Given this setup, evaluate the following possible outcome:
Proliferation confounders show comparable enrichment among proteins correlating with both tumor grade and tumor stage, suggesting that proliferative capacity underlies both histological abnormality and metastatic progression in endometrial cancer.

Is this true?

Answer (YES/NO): NO